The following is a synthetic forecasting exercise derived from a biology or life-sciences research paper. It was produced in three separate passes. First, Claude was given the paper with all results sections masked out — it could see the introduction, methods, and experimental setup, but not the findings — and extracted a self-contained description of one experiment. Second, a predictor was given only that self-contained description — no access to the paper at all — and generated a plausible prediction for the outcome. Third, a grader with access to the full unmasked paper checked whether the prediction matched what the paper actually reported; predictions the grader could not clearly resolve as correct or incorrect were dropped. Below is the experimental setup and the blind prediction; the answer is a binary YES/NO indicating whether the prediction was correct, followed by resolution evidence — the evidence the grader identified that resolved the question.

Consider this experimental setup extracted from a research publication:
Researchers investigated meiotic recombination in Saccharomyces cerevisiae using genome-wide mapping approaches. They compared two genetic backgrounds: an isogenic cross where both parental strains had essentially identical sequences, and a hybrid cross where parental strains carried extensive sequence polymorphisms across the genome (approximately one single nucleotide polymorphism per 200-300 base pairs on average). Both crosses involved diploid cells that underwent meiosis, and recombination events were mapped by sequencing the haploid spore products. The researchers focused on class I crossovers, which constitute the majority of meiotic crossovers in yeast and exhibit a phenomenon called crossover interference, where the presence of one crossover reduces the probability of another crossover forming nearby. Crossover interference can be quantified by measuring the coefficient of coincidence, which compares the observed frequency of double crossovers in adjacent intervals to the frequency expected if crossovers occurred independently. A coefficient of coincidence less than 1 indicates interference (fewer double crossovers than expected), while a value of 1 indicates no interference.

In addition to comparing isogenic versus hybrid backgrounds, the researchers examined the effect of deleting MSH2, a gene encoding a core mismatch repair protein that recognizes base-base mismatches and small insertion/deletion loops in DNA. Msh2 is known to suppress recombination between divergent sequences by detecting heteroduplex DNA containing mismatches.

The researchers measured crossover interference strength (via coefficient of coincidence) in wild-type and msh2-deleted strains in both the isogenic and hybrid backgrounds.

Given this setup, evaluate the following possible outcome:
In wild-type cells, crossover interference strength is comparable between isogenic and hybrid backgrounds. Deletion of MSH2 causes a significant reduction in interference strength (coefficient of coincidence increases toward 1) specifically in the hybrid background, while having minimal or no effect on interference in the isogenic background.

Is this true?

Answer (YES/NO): NO